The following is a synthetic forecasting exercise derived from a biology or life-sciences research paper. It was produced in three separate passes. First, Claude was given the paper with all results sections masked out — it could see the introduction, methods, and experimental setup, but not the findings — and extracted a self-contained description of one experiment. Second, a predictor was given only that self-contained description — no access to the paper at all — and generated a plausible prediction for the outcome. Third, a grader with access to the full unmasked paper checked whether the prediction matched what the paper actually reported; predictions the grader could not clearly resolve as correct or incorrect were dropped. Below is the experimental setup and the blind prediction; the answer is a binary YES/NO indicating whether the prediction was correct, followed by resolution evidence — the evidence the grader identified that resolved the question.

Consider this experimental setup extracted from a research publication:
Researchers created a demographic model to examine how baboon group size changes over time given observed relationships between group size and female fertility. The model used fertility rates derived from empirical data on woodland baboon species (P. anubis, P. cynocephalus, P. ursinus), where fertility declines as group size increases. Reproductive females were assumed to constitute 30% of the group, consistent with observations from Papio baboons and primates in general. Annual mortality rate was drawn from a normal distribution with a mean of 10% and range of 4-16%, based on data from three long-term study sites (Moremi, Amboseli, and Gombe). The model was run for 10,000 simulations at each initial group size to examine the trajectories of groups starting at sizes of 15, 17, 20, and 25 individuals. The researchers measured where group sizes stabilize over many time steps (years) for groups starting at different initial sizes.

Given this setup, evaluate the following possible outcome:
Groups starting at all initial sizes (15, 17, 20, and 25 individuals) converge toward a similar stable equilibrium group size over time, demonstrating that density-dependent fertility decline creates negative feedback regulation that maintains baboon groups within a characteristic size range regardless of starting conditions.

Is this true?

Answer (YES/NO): NO